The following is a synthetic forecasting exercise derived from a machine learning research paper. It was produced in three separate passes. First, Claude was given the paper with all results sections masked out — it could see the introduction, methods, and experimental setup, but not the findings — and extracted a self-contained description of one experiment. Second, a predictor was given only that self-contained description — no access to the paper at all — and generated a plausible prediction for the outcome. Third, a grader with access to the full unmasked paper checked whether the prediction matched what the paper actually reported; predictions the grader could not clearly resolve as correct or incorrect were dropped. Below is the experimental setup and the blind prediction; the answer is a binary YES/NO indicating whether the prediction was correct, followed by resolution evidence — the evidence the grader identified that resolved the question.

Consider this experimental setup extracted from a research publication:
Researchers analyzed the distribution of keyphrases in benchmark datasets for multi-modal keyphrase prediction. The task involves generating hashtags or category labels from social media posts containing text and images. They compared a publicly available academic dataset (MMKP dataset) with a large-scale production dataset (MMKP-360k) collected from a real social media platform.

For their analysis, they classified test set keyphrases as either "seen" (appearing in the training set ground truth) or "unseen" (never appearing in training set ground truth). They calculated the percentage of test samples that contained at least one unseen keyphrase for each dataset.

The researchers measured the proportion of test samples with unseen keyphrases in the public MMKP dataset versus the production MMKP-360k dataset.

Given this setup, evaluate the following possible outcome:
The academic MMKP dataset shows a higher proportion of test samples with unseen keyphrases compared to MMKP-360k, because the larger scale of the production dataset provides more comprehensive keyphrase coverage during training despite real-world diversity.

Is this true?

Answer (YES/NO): NO